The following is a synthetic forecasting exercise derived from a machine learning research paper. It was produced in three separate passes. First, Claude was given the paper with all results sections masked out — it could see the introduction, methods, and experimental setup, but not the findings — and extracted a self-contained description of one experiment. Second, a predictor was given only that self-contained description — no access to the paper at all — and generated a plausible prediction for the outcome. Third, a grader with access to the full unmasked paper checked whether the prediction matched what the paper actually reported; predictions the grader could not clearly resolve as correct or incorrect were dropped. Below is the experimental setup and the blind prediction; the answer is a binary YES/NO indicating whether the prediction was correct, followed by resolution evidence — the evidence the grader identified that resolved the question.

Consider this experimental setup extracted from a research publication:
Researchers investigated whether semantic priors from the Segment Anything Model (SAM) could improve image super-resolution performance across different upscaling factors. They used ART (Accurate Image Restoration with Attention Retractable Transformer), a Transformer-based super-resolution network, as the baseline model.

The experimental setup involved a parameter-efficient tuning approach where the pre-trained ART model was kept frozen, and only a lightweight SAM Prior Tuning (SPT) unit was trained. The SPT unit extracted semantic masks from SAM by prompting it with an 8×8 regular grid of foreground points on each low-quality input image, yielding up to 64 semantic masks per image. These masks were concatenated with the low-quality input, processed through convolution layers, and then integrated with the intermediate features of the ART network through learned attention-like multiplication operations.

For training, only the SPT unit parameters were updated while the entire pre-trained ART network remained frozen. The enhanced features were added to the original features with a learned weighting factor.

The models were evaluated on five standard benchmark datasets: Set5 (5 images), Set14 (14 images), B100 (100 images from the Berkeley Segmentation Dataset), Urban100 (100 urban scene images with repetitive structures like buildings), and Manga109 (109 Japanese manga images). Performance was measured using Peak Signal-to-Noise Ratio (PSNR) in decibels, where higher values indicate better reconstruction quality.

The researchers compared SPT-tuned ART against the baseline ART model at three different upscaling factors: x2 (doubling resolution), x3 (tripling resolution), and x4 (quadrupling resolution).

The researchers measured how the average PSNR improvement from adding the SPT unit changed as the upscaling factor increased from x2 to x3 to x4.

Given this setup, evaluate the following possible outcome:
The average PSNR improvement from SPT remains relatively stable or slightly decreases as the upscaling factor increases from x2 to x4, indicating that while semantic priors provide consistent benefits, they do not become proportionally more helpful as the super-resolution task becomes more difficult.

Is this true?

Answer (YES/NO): NO